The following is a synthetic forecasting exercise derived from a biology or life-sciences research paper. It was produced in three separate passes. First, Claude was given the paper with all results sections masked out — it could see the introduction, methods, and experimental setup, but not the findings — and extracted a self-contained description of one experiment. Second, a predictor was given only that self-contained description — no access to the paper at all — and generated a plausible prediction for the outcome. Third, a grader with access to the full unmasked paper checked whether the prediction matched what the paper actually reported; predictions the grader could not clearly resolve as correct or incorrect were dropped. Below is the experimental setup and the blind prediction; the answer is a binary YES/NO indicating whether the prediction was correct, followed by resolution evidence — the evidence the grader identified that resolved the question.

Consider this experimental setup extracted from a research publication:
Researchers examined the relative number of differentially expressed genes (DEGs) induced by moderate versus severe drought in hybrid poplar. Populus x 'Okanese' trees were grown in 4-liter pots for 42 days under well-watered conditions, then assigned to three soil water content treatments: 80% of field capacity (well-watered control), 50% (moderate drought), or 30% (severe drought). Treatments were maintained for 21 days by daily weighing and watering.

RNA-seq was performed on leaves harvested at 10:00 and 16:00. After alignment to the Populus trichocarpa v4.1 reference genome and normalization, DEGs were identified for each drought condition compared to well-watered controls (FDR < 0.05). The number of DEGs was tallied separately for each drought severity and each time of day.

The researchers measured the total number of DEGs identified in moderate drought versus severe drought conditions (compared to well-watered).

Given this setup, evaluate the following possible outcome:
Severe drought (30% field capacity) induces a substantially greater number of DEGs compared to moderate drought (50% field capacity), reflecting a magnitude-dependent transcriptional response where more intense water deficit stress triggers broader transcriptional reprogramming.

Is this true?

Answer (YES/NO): YES